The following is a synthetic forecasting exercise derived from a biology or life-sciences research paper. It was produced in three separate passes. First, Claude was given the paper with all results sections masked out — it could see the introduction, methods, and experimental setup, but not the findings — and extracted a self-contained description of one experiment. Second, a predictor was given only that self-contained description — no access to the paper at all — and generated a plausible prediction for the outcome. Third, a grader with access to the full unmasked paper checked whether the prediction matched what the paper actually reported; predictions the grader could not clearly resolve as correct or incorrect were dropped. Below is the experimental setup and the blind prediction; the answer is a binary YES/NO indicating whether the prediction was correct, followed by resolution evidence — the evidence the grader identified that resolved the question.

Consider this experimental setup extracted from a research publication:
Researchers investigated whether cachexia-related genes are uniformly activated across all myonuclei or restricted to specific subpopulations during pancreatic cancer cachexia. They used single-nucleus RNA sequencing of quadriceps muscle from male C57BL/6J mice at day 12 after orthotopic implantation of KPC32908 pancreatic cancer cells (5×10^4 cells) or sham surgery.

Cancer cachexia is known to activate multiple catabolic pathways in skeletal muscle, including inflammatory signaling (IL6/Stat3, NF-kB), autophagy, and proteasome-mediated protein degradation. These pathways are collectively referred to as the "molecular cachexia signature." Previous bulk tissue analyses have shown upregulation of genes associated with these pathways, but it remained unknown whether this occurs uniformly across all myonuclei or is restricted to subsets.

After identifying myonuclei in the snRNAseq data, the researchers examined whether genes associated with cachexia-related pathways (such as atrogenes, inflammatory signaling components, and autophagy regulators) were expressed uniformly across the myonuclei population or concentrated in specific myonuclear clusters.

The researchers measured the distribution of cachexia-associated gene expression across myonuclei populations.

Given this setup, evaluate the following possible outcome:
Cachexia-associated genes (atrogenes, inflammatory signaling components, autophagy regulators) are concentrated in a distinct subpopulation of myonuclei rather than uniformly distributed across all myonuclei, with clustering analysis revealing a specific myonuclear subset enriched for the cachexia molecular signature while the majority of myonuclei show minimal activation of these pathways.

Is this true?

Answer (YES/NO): NO